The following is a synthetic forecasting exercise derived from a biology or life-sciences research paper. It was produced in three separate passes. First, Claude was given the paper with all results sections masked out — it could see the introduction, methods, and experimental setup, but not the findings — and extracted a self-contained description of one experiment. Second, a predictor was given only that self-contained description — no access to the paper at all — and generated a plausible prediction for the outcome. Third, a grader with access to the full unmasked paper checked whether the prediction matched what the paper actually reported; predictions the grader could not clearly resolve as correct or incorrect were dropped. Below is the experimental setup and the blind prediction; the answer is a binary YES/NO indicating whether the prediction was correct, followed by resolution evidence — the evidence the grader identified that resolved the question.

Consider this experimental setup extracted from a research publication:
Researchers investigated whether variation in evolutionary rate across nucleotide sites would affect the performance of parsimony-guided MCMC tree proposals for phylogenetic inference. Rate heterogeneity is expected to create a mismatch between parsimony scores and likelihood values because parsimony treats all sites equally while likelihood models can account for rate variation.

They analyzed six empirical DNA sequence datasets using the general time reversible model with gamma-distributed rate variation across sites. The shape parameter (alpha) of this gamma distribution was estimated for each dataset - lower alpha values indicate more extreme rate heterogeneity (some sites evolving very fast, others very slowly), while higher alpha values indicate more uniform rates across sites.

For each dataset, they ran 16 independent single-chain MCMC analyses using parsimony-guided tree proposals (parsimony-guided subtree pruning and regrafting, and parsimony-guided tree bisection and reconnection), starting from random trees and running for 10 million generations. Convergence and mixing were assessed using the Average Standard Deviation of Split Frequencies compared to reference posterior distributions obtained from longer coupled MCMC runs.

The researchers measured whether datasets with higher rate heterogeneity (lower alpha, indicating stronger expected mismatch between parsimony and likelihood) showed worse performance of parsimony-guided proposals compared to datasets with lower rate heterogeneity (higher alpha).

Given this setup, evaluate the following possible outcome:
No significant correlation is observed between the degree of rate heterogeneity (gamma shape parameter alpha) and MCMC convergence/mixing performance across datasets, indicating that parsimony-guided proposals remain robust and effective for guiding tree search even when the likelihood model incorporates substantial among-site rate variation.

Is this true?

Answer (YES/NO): YES